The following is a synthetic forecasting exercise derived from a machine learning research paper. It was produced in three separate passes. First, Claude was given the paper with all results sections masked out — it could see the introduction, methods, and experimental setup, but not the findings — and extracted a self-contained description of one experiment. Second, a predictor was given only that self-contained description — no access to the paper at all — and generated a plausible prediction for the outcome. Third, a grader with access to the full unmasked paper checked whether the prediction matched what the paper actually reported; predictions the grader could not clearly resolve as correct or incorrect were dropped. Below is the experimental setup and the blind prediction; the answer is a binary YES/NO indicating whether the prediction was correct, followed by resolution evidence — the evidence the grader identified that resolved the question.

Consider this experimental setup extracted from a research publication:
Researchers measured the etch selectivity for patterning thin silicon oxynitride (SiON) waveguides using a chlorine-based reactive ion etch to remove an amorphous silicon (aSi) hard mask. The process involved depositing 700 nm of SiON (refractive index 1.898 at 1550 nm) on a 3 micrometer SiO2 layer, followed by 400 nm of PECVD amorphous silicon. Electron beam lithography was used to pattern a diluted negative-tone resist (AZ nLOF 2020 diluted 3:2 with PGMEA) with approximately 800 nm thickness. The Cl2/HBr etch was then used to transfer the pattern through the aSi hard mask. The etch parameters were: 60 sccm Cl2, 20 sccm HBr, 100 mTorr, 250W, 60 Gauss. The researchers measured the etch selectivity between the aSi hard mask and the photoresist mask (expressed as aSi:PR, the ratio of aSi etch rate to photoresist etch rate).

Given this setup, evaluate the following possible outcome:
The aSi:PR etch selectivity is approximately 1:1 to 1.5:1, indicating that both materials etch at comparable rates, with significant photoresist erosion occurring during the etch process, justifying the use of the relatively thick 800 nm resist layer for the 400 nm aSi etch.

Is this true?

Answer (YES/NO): NO